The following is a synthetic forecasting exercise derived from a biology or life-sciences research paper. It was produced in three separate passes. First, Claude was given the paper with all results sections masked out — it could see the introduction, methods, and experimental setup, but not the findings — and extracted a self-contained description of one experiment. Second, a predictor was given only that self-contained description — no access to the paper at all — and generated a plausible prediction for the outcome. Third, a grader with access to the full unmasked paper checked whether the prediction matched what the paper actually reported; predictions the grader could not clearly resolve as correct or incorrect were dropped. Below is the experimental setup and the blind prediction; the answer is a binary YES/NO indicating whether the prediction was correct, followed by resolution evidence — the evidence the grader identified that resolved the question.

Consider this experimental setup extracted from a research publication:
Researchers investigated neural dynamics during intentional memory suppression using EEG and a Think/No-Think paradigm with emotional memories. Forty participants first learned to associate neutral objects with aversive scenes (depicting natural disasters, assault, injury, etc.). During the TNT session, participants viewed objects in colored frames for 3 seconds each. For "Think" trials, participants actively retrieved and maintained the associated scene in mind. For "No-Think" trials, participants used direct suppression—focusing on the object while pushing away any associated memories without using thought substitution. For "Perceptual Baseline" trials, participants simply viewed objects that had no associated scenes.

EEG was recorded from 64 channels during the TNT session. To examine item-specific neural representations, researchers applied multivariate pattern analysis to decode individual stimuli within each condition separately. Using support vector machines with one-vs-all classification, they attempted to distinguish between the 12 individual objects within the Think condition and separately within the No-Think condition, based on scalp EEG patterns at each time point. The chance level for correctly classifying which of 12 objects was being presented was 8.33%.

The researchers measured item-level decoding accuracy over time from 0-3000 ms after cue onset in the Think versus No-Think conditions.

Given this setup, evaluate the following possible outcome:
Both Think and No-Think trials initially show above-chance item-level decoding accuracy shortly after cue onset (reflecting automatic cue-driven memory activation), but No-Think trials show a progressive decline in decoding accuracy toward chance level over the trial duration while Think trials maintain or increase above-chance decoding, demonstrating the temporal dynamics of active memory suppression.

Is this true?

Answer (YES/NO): YES